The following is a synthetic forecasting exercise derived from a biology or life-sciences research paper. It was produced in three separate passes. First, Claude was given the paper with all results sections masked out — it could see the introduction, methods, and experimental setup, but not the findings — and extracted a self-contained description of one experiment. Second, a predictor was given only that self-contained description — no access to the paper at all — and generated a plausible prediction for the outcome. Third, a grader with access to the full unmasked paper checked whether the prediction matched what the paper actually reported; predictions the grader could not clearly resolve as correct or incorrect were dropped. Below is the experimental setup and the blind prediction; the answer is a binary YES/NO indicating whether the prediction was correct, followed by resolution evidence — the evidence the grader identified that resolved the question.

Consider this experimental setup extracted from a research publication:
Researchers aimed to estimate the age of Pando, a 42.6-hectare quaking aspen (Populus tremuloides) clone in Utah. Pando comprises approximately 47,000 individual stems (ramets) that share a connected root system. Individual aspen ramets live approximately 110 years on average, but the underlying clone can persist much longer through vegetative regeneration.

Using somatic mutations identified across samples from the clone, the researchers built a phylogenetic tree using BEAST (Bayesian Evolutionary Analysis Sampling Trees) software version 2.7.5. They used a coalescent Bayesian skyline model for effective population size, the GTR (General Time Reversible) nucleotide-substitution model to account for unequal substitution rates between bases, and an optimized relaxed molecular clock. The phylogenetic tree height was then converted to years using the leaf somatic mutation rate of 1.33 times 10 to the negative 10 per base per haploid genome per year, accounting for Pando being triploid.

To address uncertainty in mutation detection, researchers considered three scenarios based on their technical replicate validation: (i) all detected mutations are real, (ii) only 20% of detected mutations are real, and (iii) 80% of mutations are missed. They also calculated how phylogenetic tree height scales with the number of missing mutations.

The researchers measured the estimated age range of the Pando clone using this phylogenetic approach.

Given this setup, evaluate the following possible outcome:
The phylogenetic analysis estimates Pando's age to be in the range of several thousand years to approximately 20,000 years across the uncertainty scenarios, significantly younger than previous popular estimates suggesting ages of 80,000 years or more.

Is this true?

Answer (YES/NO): NO